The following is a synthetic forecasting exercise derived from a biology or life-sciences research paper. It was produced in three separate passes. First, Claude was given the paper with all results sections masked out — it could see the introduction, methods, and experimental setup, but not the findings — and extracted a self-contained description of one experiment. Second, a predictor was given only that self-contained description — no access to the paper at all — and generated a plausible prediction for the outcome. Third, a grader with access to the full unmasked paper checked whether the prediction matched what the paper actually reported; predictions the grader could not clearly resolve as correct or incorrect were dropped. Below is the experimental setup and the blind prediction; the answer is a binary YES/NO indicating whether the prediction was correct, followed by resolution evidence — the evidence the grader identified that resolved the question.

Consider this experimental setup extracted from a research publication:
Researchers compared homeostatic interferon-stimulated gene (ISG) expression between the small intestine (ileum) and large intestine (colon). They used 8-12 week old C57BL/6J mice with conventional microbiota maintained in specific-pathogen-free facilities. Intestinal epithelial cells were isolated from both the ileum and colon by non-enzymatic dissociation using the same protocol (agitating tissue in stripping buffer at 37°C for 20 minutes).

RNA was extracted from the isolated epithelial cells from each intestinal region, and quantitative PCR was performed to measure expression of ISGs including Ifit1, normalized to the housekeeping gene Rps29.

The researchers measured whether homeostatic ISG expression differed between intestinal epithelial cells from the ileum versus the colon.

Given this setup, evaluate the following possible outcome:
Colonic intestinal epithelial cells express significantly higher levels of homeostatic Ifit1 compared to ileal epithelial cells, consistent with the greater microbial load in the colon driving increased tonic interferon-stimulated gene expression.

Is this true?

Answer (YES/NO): NO